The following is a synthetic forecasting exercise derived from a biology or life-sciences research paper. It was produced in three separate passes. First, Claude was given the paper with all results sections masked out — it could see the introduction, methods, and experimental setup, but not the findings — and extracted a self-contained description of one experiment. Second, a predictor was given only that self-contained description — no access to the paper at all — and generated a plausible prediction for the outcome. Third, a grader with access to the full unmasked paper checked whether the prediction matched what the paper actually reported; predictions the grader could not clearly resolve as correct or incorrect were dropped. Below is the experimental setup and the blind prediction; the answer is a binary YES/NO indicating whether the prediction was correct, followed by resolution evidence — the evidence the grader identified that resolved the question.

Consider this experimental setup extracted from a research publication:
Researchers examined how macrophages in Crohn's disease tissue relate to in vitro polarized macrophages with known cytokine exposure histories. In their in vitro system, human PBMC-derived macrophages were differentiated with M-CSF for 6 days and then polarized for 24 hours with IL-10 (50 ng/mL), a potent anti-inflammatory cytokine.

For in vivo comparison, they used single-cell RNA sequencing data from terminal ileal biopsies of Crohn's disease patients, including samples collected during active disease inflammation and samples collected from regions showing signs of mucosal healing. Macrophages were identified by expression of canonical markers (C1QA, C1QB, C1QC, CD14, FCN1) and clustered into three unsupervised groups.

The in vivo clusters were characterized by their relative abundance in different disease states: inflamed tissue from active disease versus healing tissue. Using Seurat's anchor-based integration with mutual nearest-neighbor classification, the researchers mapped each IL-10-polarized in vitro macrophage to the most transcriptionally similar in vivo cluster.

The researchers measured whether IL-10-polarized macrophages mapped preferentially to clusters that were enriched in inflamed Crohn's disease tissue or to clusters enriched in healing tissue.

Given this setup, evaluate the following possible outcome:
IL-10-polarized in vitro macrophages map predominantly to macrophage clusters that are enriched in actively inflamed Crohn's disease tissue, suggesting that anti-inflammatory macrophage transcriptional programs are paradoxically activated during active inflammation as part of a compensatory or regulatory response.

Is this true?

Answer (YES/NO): NO